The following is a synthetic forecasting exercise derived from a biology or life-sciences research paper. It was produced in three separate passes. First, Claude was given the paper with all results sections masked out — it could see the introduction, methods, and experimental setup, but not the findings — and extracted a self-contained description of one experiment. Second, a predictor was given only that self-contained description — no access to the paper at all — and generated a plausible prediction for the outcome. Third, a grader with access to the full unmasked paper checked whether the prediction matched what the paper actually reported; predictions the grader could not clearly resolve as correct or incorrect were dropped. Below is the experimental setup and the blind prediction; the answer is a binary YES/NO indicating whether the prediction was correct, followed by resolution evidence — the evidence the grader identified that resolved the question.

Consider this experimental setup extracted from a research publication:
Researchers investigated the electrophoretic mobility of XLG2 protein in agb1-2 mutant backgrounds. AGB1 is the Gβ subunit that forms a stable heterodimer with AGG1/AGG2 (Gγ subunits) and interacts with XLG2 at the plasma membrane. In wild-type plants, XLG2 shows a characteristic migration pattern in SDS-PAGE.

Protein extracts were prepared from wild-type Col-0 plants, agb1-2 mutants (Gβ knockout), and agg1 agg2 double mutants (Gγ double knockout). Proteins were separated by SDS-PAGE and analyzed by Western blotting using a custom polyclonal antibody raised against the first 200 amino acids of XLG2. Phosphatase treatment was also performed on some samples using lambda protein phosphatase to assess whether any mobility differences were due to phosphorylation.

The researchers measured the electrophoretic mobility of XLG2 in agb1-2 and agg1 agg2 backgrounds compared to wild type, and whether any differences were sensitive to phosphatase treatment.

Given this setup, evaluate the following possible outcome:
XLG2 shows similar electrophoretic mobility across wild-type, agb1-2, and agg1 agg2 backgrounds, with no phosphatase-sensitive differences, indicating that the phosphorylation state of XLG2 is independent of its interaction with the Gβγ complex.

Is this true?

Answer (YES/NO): NO